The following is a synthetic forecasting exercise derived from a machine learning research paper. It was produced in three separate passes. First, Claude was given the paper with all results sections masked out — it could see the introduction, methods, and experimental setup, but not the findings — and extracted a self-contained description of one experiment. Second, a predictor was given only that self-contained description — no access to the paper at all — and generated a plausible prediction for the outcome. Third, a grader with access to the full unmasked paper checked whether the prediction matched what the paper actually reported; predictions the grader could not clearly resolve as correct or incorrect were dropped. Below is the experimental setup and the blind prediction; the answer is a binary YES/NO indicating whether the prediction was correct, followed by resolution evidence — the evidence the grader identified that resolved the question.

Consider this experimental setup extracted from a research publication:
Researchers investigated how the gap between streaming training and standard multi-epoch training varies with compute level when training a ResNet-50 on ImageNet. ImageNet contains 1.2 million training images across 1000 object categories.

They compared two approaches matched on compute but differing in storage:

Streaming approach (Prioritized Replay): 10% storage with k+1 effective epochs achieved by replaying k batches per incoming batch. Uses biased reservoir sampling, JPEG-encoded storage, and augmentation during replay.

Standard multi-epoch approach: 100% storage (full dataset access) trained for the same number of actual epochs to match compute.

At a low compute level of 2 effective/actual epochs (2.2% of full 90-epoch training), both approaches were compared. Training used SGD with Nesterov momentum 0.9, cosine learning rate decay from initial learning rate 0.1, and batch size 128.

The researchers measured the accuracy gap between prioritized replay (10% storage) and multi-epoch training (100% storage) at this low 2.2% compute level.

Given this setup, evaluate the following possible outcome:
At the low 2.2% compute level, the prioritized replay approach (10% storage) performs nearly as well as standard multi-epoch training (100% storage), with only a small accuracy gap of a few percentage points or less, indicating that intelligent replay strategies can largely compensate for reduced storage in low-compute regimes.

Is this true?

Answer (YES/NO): YES